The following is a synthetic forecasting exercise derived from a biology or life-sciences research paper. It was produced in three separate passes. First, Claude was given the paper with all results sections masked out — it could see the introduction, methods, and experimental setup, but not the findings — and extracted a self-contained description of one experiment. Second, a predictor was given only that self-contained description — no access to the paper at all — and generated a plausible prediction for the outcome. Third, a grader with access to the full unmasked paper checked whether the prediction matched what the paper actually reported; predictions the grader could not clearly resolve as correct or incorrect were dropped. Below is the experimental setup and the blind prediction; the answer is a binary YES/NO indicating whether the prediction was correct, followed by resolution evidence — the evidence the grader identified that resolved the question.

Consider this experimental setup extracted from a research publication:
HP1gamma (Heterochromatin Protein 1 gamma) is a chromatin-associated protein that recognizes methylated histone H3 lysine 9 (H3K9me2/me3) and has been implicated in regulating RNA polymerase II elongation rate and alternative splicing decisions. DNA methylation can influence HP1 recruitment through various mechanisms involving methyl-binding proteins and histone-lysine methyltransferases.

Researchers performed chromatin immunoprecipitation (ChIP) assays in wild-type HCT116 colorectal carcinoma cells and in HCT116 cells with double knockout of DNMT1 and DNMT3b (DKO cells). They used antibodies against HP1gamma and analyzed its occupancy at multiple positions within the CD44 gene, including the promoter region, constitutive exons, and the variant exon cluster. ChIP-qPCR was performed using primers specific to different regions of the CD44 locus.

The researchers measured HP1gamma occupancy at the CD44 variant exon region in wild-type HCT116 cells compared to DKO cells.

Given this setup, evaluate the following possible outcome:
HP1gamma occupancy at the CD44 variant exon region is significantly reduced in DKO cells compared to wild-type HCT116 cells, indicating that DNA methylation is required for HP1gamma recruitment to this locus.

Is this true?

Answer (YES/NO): YES